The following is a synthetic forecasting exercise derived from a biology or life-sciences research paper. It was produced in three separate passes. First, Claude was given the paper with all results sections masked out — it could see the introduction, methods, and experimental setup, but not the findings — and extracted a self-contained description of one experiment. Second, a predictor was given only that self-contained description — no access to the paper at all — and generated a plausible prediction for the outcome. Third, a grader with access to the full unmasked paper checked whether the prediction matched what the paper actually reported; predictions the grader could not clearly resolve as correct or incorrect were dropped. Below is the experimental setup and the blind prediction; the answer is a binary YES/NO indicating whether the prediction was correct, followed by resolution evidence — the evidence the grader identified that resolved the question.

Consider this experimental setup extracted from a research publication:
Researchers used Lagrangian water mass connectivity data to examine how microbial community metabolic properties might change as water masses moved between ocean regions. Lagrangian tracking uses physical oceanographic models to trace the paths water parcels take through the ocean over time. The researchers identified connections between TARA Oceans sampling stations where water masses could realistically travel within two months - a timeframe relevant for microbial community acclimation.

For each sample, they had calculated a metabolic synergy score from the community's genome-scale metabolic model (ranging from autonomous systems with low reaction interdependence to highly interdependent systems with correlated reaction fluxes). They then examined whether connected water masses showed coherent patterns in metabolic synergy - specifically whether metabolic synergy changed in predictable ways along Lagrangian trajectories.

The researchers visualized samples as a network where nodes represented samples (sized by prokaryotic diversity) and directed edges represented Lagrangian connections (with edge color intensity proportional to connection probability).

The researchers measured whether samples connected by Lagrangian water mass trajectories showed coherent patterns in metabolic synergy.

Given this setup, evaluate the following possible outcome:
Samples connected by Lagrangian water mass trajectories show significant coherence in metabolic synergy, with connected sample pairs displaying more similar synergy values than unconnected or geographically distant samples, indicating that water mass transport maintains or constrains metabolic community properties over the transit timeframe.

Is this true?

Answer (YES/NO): NO